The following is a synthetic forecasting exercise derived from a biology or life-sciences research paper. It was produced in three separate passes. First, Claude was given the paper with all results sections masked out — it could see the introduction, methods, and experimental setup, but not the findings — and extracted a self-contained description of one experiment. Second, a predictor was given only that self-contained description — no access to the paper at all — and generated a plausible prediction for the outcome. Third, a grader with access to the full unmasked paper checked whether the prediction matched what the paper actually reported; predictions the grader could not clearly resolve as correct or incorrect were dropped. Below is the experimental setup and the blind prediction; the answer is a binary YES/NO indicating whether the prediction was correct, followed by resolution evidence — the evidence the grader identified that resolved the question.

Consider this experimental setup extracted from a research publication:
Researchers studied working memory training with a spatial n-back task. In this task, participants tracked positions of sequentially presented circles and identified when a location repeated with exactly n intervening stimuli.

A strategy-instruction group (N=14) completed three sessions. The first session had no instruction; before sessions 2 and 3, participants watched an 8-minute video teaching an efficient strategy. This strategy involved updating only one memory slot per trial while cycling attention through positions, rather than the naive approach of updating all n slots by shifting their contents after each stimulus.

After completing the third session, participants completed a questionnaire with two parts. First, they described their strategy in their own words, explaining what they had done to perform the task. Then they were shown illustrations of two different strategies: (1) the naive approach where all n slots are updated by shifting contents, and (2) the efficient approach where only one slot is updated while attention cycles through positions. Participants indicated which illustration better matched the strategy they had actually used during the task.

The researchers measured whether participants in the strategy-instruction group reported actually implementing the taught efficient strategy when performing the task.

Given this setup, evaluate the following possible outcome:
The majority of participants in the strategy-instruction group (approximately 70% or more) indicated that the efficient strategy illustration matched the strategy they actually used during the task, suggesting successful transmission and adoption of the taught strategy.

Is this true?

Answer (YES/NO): YES